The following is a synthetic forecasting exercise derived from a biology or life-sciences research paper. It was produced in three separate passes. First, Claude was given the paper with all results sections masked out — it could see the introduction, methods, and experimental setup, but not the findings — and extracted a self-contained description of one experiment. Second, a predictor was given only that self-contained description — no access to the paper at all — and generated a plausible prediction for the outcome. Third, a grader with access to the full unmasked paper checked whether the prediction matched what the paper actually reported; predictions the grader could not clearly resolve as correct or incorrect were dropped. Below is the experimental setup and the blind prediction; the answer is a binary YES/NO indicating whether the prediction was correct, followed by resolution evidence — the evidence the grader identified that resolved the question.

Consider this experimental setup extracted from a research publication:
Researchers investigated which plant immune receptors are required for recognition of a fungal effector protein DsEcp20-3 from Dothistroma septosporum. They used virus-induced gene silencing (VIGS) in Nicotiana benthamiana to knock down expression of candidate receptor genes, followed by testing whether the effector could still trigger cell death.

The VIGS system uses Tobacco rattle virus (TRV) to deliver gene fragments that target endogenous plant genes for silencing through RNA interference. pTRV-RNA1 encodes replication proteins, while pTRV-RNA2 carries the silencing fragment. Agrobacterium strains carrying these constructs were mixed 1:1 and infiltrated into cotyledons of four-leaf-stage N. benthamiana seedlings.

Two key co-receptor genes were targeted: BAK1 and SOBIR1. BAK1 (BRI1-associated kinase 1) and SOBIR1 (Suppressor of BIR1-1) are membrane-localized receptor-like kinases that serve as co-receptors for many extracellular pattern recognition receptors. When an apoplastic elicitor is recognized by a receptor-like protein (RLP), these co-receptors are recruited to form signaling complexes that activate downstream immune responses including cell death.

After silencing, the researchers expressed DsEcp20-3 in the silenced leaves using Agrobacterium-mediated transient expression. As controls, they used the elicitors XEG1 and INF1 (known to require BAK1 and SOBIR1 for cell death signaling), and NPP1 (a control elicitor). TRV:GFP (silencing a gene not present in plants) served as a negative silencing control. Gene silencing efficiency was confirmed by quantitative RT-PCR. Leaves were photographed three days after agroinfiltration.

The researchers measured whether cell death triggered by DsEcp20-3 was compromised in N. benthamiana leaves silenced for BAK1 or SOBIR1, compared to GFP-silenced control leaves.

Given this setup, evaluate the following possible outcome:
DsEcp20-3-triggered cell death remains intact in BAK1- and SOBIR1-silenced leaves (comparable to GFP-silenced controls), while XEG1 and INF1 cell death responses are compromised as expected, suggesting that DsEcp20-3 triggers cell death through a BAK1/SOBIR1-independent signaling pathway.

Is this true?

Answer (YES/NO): NO